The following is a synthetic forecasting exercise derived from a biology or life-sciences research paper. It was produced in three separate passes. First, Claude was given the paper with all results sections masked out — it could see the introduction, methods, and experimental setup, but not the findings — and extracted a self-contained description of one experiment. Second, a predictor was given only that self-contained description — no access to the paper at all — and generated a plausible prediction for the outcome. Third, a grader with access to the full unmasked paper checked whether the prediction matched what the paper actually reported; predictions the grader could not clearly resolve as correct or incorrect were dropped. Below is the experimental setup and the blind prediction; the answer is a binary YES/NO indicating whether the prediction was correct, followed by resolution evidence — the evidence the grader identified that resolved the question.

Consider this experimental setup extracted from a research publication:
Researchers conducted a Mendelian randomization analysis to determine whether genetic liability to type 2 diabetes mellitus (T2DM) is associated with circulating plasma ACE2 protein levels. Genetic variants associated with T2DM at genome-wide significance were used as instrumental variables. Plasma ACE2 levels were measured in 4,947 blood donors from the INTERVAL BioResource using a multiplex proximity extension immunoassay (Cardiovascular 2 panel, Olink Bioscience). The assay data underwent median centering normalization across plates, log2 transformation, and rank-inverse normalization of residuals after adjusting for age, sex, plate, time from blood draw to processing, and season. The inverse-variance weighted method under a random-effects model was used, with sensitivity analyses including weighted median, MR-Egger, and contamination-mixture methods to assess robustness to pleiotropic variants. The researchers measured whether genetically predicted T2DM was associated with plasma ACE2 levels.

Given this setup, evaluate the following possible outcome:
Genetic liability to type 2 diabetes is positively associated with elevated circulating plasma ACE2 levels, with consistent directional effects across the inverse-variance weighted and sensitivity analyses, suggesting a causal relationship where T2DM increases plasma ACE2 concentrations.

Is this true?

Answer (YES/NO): YES